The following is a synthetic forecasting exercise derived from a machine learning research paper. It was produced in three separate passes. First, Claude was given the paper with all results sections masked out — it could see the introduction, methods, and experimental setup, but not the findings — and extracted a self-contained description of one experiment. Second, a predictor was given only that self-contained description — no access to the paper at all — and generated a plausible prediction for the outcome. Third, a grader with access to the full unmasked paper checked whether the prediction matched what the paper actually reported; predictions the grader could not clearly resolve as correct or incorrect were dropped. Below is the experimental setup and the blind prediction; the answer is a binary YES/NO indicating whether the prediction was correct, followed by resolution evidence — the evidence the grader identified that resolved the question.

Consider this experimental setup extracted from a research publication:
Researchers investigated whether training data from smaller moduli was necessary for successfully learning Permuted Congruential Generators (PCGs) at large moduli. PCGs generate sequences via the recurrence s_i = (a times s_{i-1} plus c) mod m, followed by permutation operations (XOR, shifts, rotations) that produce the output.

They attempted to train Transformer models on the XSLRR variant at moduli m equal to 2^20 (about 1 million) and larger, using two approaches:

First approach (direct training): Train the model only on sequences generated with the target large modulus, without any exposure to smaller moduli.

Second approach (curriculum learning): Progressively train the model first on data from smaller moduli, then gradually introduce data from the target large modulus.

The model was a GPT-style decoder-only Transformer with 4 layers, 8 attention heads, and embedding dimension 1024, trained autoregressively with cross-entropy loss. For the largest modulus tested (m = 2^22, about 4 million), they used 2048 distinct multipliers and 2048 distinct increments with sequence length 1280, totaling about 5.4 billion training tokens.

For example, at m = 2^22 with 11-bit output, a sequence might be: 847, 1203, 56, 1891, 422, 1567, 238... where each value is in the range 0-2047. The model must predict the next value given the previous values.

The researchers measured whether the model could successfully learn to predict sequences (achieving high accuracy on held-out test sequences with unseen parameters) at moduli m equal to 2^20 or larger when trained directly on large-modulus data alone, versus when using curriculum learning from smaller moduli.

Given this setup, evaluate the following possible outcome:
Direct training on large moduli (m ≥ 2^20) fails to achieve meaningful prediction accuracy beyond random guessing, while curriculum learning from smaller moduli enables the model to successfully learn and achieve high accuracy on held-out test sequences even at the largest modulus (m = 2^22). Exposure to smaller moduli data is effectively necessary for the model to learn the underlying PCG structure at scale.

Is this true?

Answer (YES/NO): NO